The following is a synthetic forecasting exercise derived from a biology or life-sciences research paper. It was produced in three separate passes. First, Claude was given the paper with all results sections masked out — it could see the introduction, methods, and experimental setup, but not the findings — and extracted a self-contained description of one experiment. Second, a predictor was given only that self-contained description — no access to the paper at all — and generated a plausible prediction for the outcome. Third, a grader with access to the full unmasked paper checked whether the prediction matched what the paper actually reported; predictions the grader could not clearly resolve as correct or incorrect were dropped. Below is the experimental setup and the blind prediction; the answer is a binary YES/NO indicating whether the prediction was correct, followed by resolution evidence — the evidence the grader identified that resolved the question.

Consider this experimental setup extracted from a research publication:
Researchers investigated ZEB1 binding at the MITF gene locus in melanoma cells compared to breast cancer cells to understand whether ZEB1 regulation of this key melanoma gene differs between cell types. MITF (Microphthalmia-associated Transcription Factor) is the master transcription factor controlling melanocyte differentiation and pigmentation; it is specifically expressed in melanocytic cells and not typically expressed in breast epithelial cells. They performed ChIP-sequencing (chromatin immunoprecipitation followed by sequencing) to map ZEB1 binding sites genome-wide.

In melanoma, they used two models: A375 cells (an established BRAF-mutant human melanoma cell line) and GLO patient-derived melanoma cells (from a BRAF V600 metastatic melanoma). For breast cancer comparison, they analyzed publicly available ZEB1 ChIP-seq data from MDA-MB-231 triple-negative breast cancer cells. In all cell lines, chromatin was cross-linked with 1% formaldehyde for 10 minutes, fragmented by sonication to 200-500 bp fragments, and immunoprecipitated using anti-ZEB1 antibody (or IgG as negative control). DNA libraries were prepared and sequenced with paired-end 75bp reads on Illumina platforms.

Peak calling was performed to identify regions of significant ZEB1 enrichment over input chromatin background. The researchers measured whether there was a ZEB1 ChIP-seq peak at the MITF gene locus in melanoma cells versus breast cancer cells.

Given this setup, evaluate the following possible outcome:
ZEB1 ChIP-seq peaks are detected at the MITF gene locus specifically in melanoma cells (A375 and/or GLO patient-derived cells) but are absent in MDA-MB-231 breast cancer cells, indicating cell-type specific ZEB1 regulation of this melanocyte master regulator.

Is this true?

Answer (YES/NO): NO